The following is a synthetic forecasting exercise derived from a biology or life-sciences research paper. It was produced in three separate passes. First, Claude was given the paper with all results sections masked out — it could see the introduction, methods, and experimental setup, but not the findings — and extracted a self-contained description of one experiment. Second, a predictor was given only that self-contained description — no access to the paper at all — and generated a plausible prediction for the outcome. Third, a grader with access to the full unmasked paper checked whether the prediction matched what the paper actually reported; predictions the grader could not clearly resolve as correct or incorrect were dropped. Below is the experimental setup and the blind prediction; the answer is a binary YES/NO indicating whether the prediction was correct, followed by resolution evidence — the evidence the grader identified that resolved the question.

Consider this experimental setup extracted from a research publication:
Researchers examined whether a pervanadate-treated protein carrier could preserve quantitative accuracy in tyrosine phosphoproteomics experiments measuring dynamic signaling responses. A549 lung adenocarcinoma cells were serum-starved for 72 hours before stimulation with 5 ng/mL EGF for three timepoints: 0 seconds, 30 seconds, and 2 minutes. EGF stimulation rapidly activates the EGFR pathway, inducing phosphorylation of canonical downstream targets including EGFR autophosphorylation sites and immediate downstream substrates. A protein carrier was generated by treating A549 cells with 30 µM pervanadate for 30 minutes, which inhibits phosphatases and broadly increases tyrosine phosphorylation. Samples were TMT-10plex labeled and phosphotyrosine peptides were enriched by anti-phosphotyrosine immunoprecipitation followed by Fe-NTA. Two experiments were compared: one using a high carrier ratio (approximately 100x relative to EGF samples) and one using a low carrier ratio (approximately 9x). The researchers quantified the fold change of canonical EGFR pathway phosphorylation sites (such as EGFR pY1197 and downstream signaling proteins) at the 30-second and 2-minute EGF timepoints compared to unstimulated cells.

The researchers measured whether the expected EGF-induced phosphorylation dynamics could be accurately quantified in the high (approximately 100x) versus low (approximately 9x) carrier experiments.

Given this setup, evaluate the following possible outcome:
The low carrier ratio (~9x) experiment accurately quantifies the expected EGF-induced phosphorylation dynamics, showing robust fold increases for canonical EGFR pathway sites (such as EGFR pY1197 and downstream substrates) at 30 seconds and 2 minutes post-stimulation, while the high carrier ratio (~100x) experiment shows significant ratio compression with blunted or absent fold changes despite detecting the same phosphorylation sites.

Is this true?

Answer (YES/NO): NO